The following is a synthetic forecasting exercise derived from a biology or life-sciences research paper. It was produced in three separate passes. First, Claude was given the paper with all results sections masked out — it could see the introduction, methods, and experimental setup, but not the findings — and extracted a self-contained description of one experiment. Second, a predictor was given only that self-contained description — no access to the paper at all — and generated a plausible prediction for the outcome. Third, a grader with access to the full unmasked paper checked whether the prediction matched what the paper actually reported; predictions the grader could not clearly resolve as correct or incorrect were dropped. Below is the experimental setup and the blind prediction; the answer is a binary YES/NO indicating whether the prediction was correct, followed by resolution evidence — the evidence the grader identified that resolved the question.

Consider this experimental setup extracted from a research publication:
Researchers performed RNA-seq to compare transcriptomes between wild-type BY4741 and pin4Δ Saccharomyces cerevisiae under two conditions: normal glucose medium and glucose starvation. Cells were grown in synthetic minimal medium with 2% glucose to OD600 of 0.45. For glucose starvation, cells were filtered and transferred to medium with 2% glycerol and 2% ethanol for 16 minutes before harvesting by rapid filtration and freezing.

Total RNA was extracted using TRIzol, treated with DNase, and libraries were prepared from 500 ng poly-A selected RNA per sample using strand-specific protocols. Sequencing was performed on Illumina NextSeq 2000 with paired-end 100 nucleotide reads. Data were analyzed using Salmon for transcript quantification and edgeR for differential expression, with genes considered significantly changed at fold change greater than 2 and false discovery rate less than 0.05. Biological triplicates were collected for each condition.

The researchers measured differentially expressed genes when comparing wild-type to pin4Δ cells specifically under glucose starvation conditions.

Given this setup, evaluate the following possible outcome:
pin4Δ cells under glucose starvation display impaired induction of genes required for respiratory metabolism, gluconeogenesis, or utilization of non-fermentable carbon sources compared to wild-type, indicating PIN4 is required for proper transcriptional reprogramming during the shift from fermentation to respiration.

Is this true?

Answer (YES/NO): YES